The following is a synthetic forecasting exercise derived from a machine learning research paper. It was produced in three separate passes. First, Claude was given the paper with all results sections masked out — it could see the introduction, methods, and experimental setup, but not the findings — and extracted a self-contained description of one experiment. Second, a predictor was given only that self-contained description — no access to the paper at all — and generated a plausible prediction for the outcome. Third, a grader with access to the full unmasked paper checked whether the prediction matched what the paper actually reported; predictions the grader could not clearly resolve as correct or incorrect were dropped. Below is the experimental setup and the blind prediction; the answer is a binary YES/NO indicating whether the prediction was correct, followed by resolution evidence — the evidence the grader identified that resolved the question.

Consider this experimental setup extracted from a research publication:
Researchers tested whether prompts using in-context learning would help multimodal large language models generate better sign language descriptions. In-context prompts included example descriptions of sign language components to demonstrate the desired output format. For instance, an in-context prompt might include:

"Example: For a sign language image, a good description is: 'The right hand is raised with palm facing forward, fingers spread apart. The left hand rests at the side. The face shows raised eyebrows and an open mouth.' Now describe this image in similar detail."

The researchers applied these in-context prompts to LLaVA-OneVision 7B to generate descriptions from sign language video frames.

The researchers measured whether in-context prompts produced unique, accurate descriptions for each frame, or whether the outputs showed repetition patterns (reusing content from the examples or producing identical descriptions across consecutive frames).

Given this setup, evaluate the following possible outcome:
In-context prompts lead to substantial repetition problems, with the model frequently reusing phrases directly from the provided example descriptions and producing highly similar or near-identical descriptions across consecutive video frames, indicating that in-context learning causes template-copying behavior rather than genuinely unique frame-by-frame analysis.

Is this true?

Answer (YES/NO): YES